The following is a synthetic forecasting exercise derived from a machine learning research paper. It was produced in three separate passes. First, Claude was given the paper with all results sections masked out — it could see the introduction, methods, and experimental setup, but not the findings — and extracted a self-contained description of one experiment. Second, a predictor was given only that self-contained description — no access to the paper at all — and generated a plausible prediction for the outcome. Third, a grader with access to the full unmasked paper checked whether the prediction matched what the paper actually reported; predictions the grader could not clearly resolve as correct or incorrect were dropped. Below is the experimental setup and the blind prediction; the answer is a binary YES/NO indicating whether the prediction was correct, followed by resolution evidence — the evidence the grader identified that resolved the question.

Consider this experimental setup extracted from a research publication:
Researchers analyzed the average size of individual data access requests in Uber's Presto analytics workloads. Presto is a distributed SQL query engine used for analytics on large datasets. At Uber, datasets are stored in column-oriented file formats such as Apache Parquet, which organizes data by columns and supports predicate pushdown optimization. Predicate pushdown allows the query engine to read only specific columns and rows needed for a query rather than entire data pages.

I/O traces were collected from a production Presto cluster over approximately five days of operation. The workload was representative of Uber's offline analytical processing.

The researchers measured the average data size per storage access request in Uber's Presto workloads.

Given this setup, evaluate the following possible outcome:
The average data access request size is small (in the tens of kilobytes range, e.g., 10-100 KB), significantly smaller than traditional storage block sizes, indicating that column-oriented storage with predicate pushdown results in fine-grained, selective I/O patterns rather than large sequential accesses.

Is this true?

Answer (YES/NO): YES